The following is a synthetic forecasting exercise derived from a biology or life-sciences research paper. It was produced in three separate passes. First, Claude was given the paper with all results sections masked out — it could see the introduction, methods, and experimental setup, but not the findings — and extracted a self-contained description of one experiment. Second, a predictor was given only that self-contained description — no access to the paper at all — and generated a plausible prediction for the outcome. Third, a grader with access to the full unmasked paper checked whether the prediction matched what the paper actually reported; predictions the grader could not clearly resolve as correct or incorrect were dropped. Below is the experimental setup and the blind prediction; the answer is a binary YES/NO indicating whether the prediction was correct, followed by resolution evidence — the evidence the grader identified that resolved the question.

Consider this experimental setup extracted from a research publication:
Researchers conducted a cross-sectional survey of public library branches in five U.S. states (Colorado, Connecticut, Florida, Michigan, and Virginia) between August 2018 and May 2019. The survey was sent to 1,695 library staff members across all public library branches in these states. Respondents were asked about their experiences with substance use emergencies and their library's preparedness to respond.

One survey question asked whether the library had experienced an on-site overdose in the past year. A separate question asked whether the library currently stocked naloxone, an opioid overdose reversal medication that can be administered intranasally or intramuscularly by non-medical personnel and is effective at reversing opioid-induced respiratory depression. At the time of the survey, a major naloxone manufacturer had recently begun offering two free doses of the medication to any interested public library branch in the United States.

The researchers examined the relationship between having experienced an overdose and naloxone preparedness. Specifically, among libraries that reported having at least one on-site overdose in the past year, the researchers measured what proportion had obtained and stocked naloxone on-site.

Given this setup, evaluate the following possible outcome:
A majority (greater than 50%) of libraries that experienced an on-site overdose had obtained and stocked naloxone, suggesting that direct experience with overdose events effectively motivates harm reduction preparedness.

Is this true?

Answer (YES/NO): NO